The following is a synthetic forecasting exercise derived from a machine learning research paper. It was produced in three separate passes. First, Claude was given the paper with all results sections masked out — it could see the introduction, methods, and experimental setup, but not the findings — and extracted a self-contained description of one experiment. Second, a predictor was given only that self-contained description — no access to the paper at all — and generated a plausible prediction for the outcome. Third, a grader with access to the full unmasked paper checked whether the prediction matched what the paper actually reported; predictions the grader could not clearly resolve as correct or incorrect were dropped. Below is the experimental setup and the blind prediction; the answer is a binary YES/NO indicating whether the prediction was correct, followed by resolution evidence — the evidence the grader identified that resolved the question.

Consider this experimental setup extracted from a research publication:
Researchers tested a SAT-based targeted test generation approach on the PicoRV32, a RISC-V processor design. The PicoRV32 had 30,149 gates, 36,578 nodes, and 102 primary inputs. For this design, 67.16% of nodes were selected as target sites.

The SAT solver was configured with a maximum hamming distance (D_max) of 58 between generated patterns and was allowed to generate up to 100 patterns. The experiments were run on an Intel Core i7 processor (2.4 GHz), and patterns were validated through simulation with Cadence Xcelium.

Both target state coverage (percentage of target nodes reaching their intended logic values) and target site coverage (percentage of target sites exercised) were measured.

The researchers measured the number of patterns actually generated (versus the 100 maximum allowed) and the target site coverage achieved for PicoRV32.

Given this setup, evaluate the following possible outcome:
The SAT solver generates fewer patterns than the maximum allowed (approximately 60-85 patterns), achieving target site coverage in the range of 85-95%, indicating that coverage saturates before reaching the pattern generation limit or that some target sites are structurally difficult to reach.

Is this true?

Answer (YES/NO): NO